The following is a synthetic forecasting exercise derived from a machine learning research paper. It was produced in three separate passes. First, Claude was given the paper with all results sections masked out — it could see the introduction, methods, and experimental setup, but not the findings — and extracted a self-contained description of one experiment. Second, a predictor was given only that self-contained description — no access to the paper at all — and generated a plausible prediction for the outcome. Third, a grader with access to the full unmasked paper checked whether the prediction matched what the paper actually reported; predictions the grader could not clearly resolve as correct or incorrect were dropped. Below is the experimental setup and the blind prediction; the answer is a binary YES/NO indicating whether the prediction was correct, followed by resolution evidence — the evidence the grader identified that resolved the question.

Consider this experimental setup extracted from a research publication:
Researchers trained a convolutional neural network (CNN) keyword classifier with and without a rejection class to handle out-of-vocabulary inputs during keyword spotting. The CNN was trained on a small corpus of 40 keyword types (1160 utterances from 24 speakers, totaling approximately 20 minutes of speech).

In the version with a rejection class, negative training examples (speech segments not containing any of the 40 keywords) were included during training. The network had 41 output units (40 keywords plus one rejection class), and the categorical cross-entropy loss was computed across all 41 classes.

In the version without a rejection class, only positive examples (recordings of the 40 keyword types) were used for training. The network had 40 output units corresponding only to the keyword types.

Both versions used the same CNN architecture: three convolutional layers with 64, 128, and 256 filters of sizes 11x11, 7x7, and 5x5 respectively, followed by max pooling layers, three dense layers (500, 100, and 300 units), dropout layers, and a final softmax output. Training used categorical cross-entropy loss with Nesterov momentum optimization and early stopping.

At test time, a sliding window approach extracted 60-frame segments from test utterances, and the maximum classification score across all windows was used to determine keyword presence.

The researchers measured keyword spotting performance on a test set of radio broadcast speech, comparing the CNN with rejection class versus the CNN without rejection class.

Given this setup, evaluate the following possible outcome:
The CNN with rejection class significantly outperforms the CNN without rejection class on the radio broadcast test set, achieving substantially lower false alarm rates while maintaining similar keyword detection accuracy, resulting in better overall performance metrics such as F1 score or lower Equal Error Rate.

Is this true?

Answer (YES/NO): NO